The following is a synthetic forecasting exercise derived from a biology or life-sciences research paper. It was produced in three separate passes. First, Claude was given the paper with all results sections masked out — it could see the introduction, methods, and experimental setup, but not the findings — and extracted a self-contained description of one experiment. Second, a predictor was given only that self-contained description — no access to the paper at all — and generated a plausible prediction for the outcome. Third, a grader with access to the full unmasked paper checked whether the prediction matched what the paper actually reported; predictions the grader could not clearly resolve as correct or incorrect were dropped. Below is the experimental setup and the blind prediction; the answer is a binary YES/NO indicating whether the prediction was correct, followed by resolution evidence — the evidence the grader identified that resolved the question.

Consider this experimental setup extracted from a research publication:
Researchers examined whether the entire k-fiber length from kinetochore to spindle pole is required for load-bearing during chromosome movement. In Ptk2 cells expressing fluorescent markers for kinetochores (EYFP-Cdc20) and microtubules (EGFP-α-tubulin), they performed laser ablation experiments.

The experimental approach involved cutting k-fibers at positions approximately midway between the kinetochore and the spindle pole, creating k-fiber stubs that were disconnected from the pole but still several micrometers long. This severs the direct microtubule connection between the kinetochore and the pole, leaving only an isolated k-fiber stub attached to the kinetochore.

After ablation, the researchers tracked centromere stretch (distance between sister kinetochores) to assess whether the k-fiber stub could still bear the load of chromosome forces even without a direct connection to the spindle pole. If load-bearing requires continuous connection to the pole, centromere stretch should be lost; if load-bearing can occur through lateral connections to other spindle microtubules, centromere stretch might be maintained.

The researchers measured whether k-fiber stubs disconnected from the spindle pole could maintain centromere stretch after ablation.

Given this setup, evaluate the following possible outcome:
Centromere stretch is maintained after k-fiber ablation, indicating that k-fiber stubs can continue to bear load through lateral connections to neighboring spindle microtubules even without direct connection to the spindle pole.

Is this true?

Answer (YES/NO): YES